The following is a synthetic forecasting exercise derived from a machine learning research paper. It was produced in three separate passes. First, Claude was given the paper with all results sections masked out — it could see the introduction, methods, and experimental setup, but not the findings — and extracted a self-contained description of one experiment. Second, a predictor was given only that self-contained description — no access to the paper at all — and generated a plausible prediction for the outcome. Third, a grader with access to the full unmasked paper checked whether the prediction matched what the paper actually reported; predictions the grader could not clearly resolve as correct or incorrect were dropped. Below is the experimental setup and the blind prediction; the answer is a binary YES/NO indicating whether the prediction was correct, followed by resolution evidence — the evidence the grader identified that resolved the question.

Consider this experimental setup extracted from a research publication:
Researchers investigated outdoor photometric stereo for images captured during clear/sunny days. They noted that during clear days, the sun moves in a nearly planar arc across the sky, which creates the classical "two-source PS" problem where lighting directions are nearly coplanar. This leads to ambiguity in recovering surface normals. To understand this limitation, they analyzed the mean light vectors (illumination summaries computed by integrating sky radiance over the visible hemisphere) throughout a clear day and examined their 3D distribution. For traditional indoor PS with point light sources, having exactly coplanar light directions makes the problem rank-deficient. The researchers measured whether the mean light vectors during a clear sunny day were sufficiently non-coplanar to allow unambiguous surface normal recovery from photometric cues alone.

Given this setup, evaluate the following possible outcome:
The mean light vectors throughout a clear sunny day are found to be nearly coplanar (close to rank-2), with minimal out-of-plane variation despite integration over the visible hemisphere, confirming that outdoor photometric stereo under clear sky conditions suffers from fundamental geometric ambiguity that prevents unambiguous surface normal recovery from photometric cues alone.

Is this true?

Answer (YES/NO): YES